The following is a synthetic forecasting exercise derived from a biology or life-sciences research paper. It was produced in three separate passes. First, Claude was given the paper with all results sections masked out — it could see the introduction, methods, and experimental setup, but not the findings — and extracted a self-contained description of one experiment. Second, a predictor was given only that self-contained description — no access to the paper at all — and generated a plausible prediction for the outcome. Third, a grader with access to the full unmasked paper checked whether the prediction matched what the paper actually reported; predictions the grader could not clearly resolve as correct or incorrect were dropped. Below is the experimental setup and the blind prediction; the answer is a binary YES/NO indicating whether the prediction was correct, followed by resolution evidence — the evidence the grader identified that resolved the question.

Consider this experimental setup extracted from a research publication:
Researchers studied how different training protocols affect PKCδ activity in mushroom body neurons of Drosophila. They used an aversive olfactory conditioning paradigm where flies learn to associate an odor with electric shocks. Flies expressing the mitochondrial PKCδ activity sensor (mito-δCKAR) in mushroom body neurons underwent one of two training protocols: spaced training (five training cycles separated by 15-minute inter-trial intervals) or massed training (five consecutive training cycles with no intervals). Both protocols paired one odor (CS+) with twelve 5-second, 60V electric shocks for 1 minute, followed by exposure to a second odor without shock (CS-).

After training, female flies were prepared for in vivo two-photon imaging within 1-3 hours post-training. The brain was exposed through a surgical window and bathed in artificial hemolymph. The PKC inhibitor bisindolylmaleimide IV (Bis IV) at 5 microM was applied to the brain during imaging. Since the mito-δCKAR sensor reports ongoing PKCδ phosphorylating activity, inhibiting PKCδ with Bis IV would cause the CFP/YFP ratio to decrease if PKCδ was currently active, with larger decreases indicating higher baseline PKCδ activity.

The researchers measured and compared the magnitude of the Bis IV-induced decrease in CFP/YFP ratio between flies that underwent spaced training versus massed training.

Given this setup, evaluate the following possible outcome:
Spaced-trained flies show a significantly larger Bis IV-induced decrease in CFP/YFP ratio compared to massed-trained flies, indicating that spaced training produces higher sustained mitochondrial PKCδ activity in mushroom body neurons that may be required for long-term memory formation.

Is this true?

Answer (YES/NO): YES